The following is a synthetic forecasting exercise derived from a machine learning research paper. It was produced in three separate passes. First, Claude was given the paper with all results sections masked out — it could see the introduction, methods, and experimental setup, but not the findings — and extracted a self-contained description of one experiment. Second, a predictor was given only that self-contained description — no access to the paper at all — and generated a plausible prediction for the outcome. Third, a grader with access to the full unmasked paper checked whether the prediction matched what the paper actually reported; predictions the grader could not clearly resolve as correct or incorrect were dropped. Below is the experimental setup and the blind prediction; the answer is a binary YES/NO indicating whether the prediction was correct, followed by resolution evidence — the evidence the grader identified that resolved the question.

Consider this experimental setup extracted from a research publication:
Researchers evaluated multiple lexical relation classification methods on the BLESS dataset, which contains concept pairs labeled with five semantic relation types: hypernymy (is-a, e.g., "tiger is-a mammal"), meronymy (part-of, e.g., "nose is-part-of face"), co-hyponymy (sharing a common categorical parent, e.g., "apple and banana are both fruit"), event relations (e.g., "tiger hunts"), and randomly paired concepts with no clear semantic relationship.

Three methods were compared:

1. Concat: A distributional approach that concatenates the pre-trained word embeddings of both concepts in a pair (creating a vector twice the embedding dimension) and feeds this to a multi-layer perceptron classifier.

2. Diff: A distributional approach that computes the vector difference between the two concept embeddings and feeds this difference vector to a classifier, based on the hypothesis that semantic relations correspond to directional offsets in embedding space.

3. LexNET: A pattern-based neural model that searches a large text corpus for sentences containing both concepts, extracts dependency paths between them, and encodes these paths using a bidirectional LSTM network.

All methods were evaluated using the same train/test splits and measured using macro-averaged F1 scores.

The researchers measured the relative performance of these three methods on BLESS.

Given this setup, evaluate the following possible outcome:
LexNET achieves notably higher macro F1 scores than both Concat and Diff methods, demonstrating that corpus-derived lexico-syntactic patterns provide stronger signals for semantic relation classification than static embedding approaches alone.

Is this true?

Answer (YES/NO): YES